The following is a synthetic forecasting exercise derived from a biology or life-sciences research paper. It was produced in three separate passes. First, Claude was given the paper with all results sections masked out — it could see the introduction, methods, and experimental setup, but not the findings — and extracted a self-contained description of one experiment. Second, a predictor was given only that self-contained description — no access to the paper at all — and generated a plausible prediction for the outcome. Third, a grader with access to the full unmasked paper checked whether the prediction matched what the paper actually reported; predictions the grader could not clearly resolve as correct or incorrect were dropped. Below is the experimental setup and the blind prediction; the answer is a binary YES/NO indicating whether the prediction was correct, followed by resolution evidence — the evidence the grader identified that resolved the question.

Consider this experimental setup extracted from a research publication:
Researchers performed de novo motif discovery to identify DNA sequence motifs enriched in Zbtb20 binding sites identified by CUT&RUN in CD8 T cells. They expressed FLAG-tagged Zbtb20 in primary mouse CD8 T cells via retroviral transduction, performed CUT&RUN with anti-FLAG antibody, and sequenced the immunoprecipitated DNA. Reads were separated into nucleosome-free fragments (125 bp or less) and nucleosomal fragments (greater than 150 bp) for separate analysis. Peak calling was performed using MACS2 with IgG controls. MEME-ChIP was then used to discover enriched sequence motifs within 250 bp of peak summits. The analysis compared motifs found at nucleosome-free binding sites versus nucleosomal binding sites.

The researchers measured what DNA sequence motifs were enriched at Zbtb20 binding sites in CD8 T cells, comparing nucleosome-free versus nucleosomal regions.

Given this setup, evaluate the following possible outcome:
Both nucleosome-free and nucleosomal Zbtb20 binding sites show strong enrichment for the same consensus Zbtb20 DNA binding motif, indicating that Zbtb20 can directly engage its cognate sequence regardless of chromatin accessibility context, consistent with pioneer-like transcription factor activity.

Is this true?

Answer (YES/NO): NO